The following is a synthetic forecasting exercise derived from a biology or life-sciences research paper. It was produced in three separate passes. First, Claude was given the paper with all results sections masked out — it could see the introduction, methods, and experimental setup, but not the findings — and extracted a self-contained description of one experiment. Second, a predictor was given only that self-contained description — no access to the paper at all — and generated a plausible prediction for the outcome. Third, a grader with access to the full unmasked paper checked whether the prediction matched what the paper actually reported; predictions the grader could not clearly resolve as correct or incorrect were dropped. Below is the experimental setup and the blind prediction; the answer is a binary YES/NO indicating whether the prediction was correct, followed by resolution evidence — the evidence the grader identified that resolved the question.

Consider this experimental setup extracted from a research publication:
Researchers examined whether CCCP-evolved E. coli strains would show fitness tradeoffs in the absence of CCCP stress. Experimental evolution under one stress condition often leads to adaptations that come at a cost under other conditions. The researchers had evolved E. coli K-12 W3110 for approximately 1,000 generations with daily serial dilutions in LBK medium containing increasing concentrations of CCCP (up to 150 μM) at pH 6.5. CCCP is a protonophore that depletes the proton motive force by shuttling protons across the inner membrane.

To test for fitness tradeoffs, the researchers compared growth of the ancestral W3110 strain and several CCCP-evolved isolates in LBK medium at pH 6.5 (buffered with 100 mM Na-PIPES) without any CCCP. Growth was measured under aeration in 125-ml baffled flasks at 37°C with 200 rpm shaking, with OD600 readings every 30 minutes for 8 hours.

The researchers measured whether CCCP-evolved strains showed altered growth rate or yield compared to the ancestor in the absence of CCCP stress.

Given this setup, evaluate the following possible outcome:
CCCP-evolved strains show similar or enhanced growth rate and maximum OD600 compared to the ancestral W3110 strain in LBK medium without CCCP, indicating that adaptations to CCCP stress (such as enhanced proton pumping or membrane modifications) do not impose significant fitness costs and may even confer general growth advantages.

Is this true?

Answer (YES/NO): YES